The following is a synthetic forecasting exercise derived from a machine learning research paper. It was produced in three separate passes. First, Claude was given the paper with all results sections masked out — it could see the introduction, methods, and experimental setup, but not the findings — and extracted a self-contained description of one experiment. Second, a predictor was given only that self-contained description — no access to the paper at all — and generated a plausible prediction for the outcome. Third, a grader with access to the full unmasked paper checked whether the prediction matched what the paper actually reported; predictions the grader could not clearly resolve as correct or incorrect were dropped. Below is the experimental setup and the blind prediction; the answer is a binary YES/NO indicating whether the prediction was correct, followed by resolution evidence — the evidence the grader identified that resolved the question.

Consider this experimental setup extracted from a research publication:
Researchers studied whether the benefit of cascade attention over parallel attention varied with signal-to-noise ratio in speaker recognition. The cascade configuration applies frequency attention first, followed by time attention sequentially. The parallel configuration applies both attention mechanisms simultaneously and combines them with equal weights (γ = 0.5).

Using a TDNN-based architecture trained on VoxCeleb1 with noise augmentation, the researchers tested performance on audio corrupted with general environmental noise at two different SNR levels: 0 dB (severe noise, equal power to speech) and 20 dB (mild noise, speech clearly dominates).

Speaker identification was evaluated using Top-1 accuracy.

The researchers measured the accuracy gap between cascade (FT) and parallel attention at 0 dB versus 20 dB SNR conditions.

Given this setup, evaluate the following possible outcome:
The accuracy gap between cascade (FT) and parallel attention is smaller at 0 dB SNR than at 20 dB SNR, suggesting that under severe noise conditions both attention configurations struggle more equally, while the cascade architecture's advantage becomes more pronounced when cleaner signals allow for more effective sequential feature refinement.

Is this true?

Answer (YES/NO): NO